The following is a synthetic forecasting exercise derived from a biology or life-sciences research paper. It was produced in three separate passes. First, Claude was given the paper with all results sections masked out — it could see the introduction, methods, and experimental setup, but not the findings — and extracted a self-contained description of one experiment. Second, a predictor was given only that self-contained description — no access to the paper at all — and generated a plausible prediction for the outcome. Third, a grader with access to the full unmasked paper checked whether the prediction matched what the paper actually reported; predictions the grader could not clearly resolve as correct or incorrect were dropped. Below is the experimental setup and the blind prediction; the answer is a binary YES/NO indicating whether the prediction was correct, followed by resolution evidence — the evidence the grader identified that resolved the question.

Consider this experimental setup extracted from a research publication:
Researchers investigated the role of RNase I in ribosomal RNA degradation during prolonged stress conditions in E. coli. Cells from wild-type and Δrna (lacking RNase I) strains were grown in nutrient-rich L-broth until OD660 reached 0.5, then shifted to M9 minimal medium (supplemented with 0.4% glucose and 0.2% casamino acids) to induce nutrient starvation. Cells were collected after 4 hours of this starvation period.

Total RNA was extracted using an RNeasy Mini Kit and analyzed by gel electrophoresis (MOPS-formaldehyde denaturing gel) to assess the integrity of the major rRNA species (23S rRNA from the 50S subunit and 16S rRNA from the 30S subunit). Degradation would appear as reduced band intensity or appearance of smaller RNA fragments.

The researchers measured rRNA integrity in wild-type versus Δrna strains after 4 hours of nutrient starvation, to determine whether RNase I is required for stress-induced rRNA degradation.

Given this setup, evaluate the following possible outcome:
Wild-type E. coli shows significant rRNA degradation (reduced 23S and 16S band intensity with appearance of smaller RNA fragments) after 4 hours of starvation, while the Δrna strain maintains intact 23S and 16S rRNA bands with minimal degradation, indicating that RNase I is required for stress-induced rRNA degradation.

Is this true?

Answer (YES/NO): YES